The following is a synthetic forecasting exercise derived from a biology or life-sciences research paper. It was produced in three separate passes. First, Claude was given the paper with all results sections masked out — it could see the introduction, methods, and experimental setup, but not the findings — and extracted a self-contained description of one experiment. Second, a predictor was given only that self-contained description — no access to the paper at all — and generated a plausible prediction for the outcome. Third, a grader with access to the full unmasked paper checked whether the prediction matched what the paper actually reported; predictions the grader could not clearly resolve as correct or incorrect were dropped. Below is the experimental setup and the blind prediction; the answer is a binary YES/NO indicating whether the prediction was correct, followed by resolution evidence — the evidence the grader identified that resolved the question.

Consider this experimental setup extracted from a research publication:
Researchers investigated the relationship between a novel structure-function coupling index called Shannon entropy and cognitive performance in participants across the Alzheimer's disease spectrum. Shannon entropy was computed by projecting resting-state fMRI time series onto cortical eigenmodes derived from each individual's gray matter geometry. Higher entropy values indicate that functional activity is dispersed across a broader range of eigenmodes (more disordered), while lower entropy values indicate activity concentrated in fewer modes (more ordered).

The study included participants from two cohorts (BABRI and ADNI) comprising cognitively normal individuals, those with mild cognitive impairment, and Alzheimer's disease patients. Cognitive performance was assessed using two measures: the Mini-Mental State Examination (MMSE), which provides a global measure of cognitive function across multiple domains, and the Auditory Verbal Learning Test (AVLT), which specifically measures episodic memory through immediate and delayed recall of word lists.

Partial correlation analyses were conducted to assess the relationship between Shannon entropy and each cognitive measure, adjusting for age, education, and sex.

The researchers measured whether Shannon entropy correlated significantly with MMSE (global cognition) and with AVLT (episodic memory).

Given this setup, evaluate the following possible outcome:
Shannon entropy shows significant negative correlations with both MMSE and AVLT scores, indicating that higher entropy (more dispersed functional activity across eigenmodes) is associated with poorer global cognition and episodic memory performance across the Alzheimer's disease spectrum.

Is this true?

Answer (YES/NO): NO